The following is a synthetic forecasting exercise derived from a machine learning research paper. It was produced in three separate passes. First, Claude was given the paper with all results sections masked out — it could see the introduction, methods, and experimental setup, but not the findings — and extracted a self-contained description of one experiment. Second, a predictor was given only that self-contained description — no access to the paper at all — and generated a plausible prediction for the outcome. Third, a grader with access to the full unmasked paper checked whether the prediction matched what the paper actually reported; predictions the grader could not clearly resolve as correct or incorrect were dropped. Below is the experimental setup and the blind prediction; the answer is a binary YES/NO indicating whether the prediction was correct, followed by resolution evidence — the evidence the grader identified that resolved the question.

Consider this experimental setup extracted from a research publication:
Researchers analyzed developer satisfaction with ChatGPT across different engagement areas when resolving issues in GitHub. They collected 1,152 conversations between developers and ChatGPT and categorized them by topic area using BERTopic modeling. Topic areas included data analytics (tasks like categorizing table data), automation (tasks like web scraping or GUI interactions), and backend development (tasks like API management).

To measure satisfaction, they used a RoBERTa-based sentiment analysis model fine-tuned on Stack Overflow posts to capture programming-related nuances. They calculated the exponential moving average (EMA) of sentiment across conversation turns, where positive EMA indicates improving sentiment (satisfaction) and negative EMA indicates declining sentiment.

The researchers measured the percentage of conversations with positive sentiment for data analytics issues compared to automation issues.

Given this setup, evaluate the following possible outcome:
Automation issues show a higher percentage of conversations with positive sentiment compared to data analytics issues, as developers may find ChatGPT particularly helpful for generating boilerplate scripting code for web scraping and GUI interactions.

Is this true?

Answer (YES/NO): NO